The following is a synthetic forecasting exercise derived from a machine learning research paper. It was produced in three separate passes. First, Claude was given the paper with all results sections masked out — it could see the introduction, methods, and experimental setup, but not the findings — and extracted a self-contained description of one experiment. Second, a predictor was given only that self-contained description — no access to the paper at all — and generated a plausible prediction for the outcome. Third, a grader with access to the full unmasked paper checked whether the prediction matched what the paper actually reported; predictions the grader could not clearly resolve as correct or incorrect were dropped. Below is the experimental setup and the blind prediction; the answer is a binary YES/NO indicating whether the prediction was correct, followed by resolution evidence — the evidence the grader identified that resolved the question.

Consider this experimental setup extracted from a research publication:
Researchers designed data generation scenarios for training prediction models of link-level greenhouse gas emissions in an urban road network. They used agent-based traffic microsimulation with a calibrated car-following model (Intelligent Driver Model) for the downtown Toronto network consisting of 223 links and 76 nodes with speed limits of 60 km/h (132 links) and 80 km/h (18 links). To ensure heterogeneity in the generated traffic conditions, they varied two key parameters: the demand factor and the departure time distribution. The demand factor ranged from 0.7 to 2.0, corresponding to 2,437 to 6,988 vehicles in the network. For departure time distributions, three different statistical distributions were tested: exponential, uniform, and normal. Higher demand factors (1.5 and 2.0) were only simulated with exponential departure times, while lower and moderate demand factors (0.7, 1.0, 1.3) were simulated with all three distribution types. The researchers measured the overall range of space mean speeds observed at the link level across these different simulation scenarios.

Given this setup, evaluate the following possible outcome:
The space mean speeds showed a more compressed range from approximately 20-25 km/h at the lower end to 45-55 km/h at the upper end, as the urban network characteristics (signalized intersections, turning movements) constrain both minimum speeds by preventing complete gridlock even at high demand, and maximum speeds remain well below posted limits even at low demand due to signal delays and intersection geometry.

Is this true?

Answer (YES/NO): NO